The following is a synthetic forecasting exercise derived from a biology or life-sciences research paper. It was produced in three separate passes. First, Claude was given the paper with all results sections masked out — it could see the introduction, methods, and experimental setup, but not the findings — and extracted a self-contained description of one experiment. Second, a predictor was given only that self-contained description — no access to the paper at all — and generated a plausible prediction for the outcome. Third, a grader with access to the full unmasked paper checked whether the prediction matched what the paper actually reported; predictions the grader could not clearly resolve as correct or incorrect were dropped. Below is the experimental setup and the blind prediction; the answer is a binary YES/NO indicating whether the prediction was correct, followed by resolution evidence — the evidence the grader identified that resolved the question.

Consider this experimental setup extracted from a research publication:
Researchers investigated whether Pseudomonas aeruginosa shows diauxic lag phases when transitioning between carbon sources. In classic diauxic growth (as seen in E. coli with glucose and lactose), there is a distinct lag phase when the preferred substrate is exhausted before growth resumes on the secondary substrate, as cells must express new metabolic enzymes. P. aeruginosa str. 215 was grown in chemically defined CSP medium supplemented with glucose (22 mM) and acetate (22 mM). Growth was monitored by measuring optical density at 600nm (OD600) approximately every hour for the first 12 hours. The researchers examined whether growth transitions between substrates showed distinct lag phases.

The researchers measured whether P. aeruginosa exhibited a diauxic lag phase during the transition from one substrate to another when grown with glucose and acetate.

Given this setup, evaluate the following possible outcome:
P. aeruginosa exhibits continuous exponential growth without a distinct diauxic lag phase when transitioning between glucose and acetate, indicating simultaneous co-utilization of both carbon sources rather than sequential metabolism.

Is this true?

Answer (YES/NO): NO